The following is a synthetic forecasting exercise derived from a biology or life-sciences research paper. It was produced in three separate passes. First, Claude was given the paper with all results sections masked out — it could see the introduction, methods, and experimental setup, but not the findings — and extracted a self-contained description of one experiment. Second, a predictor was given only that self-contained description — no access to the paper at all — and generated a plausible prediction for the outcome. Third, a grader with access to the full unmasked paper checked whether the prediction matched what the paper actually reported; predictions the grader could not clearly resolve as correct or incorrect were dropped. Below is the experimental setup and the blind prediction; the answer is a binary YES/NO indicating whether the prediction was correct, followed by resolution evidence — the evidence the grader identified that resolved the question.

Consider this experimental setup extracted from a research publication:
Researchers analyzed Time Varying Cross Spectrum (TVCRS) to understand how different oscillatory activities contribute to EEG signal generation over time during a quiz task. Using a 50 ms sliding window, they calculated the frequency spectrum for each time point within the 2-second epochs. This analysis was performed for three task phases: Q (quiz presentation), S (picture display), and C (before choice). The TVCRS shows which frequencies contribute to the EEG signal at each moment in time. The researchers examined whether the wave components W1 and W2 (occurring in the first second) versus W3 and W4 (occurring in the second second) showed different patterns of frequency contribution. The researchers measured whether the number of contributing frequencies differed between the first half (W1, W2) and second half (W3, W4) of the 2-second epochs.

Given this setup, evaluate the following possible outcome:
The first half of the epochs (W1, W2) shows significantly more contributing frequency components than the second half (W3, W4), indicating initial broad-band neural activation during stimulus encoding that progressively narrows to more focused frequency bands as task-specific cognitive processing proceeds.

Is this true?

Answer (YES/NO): YES